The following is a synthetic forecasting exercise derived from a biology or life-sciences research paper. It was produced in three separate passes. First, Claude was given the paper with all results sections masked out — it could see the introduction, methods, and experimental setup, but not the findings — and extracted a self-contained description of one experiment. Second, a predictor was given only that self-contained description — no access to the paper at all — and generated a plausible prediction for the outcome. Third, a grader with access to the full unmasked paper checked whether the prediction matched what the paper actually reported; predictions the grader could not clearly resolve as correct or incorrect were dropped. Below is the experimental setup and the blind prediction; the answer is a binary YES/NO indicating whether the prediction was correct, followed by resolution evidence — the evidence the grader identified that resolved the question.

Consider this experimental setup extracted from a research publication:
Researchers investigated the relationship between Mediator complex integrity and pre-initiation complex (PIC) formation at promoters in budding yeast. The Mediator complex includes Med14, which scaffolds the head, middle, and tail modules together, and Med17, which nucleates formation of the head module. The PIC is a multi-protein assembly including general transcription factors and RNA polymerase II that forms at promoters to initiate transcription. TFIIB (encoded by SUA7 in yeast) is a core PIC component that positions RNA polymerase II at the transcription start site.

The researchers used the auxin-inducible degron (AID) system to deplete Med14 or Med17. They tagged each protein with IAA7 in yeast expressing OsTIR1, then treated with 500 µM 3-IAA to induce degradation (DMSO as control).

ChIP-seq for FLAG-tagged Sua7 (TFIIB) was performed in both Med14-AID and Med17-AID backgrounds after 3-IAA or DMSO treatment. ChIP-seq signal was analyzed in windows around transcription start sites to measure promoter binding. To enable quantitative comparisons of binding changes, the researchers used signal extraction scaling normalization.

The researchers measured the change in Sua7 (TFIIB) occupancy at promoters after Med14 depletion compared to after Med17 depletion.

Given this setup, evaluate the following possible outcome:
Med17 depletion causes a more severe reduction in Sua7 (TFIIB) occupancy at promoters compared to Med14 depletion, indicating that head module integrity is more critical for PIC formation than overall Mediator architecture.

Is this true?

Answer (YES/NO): NO